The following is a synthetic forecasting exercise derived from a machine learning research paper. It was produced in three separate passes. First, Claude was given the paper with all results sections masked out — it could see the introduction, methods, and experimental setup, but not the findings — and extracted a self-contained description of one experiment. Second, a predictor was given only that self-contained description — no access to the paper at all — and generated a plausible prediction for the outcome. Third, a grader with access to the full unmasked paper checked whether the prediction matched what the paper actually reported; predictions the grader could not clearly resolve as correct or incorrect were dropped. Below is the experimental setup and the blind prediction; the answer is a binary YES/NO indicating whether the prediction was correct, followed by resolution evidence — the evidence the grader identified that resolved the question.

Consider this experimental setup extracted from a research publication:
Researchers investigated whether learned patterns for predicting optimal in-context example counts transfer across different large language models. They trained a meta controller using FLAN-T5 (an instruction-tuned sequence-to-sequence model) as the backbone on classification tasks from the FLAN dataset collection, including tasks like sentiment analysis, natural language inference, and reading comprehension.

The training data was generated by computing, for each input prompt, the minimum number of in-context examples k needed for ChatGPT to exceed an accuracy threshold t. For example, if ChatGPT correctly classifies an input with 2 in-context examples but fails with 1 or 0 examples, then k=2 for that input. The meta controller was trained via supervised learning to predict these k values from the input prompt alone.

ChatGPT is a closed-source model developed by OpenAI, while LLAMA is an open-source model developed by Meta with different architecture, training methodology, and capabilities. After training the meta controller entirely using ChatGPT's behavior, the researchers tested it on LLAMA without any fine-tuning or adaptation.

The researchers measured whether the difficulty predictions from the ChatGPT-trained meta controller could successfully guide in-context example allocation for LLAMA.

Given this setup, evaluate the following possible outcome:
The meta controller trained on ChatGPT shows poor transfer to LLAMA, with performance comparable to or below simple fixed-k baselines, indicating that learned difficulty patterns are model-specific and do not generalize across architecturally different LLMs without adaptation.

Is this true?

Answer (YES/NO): NO